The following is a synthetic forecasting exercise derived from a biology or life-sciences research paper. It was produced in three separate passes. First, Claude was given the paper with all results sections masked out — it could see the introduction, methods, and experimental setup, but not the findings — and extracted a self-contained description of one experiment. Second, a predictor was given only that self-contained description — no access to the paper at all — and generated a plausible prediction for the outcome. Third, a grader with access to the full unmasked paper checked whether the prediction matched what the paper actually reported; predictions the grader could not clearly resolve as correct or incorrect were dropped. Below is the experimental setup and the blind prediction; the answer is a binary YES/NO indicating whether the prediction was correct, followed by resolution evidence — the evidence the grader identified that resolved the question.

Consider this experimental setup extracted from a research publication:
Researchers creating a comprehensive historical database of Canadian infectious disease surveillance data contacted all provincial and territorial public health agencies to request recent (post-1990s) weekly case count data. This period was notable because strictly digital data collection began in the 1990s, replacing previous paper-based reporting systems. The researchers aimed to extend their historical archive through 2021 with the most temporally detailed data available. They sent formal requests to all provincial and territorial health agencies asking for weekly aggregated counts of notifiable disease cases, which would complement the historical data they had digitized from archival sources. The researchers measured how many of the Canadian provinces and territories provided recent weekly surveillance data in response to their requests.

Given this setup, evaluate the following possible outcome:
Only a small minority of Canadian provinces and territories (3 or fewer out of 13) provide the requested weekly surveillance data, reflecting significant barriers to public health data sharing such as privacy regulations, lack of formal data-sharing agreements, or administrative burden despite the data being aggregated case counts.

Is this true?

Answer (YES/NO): YES